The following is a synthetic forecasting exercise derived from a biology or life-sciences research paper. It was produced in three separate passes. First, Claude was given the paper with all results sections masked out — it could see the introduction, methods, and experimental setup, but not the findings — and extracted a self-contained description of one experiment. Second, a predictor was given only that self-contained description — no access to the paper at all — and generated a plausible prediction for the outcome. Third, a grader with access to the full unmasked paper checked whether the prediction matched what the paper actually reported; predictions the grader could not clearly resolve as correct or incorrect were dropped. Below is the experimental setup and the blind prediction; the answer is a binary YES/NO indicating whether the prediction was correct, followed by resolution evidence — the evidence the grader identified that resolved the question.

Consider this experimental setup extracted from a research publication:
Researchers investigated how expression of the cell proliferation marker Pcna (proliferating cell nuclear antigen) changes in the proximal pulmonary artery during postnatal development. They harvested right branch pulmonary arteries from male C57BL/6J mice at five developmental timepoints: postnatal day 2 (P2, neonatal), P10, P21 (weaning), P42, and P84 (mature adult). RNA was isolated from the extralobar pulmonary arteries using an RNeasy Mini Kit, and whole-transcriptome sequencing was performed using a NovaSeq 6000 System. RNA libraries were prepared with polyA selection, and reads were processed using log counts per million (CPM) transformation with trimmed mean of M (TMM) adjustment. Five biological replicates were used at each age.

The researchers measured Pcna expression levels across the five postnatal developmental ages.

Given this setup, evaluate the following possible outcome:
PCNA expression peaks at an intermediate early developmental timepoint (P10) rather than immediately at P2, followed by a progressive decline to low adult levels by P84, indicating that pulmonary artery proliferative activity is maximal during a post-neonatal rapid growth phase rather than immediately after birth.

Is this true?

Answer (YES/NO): NO